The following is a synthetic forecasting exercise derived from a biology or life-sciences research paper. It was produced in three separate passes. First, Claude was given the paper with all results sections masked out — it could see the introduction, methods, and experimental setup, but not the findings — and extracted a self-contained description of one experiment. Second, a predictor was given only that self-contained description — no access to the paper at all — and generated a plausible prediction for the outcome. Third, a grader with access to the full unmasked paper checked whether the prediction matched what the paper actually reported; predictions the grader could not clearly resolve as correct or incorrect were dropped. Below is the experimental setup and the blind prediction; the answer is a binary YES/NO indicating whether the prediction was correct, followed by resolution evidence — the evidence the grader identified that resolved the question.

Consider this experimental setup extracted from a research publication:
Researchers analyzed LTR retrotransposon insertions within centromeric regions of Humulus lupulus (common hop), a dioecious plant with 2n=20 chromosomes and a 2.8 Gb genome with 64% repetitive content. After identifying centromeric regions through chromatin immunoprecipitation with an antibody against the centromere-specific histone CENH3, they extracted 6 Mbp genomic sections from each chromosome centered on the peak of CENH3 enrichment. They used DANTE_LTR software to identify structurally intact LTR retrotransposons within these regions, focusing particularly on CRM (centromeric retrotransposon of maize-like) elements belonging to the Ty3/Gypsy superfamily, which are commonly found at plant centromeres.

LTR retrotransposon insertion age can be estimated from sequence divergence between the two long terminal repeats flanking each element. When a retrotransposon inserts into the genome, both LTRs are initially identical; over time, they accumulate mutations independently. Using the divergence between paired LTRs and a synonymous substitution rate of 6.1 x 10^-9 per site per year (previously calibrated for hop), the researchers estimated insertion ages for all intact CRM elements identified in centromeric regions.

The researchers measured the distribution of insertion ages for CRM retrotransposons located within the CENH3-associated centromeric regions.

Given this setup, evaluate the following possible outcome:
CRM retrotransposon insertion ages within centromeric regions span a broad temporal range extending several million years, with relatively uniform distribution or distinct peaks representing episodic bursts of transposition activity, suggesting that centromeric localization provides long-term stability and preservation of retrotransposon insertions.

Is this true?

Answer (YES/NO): NO